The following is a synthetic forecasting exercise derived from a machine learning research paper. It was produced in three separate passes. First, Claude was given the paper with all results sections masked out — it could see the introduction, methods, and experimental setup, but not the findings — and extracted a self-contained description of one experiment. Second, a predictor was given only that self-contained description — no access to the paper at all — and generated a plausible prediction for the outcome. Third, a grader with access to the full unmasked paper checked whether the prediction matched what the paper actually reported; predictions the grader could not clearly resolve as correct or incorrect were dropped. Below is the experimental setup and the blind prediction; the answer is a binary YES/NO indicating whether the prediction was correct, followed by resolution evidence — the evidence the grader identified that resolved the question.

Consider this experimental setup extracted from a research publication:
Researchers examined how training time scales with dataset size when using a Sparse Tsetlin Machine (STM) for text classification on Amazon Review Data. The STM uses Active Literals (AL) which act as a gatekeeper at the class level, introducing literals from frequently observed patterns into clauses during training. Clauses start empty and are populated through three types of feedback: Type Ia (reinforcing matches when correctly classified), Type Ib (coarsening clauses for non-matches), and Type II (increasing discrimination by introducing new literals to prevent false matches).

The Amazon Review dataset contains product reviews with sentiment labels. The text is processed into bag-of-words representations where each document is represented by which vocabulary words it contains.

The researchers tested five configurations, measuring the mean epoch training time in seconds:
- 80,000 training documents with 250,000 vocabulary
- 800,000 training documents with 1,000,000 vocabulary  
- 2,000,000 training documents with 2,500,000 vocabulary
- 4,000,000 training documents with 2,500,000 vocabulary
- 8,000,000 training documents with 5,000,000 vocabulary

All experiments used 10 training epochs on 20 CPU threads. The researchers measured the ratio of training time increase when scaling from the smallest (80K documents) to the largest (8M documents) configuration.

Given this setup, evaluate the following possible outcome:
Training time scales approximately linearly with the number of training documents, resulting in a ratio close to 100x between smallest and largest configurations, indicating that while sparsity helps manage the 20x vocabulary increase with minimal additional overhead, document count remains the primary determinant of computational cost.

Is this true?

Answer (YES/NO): YES